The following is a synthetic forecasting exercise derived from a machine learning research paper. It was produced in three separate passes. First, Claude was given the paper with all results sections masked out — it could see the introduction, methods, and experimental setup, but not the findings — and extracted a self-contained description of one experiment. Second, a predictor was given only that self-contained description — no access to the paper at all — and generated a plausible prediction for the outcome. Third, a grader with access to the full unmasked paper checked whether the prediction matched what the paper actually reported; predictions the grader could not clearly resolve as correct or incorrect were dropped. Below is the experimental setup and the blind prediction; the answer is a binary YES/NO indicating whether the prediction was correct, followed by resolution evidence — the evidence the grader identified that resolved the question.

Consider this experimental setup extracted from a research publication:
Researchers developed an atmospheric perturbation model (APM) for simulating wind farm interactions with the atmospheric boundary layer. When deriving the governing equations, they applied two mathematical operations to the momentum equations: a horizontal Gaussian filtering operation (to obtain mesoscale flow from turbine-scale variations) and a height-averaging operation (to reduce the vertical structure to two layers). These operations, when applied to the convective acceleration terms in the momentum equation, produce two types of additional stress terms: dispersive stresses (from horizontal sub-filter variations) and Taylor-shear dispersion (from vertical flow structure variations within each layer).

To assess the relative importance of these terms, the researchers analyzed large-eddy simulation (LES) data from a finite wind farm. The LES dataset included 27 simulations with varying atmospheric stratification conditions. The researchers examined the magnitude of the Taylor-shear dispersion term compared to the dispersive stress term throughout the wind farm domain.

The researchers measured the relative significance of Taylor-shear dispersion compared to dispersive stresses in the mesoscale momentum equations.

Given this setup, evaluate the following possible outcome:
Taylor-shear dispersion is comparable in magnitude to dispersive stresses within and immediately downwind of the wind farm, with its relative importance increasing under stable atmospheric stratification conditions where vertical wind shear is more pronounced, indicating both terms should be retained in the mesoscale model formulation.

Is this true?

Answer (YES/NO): NO